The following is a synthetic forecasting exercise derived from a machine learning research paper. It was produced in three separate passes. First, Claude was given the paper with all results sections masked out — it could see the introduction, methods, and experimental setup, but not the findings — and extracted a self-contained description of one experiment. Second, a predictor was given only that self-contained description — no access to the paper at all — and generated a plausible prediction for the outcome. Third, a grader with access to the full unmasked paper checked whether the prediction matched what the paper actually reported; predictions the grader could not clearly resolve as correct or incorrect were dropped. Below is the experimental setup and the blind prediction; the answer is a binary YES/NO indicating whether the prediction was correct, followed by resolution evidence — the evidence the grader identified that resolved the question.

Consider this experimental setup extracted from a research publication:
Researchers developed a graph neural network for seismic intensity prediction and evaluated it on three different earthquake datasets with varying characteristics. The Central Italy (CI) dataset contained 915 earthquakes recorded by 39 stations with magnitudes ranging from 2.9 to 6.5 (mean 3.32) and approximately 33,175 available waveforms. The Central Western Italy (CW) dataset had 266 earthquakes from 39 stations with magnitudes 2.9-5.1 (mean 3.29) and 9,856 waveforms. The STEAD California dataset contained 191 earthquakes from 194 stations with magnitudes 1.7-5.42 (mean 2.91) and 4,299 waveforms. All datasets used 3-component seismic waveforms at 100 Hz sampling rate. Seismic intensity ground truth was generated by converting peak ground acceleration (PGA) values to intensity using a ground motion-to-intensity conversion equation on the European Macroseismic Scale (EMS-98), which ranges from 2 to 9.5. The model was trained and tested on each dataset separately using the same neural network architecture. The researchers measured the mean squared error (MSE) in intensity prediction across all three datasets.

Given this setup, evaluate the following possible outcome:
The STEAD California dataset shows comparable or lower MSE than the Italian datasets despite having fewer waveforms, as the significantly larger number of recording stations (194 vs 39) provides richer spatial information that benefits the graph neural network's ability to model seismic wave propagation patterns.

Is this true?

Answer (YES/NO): NO